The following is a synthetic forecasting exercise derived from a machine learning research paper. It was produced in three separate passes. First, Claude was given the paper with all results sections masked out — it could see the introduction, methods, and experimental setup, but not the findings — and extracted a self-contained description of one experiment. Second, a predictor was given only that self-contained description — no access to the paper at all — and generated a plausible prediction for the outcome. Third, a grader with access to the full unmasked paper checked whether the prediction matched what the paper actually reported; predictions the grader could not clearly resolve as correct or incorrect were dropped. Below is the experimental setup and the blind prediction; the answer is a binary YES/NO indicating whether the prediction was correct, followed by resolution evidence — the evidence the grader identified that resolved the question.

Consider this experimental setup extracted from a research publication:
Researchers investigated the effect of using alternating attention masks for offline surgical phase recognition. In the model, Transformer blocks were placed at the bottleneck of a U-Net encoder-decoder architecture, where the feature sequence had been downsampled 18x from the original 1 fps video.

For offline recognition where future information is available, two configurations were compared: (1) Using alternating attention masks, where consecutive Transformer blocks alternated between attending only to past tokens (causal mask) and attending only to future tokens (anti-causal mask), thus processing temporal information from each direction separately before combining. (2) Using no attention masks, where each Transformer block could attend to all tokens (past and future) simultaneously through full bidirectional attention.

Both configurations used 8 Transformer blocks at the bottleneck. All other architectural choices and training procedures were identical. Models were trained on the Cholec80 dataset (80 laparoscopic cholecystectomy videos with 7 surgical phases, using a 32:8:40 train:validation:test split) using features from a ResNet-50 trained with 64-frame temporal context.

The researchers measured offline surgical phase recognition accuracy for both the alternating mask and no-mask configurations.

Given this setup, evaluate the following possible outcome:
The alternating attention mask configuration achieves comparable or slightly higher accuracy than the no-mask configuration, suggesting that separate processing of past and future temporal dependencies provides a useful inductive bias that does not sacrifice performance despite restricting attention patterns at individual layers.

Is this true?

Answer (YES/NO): NO